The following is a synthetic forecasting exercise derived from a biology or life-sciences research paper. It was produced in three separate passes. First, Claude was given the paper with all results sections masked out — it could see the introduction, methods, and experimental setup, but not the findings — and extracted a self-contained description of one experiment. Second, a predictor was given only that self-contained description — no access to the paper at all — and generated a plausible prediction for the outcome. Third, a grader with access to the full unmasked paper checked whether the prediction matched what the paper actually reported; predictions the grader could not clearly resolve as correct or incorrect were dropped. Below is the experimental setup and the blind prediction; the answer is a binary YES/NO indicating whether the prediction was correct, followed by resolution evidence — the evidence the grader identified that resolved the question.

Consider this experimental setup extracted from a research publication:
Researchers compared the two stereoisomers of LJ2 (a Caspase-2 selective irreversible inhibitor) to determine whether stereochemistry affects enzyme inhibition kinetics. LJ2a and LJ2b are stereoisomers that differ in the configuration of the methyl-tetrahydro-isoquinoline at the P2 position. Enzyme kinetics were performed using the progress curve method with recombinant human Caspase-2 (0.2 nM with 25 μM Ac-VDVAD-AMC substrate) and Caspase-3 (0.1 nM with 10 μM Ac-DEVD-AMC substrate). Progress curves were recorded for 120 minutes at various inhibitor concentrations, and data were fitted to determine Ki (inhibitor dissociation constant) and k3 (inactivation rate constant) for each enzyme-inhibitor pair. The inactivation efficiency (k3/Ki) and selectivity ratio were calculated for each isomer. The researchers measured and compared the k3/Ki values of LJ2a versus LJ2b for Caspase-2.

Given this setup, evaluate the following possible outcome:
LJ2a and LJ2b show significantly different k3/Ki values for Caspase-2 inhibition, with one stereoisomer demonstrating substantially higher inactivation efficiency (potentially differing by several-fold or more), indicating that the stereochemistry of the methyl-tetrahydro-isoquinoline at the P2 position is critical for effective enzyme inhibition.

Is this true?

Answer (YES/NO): YES